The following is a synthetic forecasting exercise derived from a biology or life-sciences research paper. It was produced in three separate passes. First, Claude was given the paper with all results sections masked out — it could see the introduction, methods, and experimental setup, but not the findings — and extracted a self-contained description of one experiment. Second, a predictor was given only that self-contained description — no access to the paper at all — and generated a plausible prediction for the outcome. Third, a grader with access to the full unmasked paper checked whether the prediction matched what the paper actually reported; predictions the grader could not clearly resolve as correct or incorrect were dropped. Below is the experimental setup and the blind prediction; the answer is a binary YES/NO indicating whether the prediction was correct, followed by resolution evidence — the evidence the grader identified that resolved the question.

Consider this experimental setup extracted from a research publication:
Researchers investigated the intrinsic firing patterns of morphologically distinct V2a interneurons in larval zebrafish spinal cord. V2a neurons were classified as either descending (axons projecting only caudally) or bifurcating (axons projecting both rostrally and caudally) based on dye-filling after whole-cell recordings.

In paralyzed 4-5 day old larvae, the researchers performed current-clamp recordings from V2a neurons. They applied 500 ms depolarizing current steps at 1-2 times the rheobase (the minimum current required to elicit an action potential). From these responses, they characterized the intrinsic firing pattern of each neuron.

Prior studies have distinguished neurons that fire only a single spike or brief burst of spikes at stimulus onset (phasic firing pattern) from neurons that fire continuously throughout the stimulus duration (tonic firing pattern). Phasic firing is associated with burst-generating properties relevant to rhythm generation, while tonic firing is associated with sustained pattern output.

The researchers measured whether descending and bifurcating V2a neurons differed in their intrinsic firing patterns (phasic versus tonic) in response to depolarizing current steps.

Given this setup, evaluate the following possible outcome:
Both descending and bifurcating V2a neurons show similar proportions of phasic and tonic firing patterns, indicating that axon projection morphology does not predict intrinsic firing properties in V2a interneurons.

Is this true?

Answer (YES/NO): NO